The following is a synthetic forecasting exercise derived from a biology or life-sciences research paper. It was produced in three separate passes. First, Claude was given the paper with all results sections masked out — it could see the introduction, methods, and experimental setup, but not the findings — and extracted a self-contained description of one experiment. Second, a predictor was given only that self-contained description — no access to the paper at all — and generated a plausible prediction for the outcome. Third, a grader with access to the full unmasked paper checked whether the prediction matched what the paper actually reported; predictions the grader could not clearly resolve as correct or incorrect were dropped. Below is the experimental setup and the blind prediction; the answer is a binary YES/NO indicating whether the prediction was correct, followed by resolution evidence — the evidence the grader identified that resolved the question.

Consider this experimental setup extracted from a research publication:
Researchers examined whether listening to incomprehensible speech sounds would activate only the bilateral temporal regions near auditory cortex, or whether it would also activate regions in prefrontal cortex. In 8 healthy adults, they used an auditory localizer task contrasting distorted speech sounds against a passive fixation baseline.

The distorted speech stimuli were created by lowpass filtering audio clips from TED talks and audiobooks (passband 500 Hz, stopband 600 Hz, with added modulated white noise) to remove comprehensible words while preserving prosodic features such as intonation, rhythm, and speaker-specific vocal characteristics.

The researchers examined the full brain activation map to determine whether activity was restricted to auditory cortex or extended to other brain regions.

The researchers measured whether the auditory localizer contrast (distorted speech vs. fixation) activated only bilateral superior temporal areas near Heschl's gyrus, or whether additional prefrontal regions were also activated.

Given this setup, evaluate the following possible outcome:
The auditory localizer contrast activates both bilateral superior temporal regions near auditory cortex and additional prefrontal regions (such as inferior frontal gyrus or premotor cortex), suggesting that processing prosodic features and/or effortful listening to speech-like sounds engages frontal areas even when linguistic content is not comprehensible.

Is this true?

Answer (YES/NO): YES